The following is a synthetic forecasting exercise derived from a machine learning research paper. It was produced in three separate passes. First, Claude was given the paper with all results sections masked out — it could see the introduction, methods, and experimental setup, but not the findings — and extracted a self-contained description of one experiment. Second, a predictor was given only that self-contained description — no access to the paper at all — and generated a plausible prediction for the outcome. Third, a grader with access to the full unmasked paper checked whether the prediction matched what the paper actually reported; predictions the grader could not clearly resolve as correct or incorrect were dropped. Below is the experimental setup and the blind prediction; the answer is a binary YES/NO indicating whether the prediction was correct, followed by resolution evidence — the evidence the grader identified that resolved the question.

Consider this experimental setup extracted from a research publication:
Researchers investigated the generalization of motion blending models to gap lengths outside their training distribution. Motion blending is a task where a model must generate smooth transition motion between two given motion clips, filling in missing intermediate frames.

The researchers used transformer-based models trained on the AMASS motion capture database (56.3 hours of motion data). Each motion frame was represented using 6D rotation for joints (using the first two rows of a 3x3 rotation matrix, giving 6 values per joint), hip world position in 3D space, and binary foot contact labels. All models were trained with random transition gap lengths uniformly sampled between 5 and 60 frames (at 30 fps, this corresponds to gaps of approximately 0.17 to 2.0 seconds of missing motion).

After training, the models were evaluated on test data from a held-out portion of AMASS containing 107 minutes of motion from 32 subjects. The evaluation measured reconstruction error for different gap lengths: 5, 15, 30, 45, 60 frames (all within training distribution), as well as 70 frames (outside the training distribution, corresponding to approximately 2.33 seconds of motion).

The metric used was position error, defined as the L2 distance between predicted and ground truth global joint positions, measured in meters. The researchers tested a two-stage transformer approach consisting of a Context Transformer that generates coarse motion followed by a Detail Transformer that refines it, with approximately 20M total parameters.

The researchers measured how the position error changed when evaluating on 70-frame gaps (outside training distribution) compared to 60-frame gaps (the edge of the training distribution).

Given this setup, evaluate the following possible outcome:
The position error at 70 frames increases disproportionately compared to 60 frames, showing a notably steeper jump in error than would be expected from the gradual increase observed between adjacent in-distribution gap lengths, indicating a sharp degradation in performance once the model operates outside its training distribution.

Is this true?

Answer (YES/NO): NO